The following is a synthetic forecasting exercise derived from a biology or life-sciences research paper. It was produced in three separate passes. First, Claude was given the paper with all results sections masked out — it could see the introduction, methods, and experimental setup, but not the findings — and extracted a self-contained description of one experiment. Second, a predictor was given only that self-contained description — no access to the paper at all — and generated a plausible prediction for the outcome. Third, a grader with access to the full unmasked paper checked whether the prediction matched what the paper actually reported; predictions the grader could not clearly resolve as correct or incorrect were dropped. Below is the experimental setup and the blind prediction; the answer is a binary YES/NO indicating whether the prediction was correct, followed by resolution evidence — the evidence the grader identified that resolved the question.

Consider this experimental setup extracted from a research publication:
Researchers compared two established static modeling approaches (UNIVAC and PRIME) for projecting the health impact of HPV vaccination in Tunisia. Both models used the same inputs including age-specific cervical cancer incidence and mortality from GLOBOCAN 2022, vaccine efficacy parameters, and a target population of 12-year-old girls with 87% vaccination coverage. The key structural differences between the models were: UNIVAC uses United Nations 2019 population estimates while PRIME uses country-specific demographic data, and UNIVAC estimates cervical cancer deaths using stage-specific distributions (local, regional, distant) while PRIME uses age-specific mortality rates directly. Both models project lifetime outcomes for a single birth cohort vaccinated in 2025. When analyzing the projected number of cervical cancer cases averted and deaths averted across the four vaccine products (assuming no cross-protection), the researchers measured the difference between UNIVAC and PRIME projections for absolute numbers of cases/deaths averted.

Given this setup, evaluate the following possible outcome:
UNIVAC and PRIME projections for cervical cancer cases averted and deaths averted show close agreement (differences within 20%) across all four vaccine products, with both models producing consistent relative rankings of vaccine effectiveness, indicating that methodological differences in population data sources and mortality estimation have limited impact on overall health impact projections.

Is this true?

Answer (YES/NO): NO